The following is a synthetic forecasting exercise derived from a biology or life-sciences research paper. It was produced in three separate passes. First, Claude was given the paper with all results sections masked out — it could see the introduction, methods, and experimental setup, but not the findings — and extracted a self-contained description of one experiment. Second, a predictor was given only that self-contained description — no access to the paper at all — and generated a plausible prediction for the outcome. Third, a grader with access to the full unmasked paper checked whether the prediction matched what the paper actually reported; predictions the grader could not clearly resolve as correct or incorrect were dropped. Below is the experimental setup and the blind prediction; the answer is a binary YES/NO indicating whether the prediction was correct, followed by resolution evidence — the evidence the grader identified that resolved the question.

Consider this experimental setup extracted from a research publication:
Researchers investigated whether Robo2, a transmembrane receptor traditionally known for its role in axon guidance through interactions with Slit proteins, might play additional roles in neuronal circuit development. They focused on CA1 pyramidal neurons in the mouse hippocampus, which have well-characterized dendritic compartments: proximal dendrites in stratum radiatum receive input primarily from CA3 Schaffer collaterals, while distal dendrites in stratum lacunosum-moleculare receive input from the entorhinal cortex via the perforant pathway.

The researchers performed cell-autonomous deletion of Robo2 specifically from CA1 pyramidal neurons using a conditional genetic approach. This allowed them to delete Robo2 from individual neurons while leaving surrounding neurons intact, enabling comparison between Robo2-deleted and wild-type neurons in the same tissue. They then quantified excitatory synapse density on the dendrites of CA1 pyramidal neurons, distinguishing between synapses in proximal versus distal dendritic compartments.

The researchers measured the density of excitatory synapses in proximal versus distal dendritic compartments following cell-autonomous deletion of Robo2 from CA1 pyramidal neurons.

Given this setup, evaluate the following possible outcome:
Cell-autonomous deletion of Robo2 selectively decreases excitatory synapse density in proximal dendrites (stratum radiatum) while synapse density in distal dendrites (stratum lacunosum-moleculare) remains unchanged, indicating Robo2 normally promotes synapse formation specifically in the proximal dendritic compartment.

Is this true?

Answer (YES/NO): YES